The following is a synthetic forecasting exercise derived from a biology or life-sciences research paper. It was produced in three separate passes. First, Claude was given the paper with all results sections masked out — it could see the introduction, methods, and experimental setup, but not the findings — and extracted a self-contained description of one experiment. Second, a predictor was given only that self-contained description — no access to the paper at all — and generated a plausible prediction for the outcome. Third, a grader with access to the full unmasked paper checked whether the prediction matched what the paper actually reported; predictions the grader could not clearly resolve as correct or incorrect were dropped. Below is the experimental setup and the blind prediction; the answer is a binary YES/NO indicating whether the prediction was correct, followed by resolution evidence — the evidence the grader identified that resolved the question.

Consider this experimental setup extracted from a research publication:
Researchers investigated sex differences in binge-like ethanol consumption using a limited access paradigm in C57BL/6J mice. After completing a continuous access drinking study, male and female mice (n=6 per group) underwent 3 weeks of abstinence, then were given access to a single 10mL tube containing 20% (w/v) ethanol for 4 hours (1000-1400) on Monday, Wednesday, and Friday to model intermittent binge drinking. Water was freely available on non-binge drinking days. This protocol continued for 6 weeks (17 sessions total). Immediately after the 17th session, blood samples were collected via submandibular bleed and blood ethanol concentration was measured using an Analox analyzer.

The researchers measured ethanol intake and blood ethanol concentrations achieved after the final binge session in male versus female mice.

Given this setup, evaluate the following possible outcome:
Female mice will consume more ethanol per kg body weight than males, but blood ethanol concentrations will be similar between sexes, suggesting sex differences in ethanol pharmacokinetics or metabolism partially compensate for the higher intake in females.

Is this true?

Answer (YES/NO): NO